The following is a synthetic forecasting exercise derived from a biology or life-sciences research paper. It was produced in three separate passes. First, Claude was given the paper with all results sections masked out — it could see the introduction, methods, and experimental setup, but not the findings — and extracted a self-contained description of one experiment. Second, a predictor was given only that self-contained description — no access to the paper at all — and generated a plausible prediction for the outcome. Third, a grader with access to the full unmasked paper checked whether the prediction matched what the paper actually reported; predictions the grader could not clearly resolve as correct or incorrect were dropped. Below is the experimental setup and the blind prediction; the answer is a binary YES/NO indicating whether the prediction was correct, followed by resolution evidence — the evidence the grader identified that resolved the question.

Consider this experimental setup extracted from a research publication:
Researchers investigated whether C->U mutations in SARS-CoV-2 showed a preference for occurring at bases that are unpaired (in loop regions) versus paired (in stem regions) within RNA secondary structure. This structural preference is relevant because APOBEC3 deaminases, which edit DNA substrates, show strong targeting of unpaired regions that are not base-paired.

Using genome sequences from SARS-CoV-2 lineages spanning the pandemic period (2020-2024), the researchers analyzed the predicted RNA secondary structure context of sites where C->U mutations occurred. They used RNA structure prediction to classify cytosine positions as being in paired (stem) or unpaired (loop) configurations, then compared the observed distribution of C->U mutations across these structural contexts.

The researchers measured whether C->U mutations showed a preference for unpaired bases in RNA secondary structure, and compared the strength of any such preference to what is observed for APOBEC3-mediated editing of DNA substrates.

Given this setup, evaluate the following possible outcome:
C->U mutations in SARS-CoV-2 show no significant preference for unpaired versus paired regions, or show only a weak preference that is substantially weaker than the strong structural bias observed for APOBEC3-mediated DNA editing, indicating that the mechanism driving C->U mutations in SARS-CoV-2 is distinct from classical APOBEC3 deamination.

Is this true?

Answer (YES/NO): YES